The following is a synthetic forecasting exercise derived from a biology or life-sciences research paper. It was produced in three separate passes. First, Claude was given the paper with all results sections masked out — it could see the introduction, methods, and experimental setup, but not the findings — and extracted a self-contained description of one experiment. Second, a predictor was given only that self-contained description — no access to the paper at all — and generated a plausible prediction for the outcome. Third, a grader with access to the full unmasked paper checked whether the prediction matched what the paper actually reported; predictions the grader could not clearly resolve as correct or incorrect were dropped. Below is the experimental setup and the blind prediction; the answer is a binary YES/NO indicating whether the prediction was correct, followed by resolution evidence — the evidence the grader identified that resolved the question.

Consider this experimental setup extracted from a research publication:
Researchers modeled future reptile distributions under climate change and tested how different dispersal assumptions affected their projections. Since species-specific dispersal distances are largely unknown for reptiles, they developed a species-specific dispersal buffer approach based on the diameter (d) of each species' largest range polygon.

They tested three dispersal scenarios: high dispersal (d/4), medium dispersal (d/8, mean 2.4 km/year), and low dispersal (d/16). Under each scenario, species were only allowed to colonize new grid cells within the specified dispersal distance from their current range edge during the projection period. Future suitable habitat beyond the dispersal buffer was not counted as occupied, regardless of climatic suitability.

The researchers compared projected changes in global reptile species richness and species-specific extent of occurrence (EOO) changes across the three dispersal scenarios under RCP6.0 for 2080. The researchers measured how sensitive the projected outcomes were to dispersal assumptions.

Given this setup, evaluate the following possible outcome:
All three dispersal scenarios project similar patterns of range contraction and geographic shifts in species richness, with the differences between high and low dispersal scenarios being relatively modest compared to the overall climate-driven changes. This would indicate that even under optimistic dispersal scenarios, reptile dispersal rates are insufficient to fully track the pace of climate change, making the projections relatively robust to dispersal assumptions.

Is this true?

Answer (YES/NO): YES